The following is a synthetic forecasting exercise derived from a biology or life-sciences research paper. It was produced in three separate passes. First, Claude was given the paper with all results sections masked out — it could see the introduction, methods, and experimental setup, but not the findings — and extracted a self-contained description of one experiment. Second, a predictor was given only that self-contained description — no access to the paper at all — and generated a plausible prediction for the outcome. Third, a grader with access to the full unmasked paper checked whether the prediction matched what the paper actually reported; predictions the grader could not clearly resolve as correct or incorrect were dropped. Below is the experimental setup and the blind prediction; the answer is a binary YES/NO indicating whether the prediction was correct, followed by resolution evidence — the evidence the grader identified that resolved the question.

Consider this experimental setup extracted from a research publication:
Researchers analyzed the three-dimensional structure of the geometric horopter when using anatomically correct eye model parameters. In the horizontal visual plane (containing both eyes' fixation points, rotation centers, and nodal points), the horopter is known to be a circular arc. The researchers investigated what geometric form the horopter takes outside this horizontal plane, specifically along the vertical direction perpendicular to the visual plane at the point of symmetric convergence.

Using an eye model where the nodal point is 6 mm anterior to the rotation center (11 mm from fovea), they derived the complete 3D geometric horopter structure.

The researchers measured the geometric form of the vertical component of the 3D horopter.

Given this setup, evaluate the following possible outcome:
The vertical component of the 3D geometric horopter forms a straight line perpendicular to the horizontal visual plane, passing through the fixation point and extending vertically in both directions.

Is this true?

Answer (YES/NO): NO